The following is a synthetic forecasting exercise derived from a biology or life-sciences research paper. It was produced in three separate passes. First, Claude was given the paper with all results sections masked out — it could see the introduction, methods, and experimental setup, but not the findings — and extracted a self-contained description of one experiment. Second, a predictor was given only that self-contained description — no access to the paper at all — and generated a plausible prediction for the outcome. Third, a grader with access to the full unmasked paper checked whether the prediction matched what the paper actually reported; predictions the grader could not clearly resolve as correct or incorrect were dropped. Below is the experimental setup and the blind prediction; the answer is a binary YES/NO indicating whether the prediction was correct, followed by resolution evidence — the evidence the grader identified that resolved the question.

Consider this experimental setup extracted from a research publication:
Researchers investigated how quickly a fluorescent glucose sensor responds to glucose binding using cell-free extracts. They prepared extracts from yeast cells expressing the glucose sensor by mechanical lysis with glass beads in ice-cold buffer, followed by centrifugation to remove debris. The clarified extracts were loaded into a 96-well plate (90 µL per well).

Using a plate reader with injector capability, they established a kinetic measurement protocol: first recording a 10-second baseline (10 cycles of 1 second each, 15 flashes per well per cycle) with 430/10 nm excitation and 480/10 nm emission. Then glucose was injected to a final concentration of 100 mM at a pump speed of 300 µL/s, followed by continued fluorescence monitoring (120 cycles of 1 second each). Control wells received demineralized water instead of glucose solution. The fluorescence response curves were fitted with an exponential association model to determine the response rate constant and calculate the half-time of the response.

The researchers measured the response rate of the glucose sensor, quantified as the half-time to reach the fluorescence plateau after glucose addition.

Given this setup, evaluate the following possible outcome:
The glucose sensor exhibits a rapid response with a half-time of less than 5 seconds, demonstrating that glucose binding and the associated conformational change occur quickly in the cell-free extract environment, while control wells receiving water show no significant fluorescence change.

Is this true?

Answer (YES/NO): YES